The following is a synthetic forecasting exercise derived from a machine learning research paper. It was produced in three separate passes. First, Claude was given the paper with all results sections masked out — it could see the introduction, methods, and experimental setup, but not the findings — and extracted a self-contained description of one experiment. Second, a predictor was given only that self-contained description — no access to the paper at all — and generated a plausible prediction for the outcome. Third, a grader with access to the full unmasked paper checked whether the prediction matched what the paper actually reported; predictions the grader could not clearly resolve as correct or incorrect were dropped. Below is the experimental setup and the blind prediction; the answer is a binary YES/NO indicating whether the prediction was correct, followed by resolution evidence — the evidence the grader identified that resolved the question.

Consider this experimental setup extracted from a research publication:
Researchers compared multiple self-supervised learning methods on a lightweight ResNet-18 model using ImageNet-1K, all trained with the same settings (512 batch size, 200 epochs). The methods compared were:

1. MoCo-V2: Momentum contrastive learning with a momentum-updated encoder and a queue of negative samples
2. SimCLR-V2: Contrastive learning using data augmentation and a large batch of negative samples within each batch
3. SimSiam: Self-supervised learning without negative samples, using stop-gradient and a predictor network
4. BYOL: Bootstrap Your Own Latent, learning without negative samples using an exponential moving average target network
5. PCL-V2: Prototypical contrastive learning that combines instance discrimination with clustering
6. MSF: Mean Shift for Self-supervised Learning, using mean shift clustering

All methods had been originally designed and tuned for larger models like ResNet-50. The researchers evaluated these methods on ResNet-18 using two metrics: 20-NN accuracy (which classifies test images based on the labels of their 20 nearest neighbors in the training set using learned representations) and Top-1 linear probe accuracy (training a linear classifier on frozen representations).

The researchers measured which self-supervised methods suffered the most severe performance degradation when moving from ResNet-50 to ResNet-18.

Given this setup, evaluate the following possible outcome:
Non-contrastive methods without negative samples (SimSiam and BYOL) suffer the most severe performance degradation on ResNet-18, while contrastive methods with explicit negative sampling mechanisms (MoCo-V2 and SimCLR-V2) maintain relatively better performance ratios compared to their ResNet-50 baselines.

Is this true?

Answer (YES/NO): NO